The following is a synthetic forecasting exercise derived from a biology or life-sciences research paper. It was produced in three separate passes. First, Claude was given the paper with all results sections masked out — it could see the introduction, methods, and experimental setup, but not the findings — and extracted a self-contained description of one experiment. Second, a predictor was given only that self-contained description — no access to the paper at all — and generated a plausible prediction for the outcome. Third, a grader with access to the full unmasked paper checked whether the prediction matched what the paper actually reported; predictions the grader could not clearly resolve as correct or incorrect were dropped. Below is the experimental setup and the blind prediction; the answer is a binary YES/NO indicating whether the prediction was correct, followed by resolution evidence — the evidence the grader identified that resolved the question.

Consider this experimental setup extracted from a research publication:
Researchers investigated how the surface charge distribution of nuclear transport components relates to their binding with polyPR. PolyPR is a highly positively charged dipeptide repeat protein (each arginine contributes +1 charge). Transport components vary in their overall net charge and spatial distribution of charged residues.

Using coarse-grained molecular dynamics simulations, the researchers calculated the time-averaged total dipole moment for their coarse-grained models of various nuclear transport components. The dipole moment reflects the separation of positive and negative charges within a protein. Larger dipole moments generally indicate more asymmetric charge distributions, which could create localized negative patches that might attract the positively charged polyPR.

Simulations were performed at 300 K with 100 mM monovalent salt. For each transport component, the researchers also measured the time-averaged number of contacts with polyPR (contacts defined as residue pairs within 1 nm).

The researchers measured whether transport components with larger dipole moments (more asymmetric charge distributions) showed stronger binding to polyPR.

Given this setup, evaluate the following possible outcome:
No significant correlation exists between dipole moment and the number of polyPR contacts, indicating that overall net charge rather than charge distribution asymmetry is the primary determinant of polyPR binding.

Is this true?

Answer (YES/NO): NO